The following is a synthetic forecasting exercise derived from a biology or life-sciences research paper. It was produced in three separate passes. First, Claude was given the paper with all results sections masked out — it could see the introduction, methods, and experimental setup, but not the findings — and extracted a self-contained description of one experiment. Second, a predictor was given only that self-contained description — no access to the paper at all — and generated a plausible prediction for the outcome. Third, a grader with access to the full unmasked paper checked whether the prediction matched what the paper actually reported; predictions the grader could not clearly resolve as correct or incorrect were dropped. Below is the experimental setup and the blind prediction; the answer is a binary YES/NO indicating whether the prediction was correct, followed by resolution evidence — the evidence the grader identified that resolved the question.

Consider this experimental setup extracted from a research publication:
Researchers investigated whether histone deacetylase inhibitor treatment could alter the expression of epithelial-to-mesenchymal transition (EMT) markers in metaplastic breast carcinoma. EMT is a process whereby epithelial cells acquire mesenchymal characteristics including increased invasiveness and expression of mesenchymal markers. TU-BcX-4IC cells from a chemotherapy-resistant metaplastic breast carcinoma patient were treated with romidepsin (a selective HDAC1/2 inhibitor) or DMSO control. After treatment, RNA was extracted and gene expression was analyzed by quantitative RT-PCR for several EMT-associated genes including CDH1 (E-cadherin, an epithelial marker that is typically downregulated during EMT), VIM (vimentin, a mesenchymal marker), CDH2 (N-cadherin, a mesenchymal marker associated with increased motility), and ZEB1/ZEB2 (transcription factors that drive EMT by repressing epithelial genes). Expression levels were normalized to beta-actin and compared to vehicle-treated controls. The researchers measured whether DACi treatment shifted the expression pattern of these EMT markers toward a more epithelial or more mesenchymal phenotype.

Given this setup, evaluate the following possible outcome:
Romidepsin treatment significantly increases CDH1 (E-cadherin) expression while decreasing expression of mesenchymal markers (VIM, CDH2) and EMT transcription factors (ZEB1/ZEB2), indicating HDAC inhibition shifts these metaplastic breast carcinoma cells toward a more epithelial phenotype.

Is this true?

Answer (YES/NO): NO